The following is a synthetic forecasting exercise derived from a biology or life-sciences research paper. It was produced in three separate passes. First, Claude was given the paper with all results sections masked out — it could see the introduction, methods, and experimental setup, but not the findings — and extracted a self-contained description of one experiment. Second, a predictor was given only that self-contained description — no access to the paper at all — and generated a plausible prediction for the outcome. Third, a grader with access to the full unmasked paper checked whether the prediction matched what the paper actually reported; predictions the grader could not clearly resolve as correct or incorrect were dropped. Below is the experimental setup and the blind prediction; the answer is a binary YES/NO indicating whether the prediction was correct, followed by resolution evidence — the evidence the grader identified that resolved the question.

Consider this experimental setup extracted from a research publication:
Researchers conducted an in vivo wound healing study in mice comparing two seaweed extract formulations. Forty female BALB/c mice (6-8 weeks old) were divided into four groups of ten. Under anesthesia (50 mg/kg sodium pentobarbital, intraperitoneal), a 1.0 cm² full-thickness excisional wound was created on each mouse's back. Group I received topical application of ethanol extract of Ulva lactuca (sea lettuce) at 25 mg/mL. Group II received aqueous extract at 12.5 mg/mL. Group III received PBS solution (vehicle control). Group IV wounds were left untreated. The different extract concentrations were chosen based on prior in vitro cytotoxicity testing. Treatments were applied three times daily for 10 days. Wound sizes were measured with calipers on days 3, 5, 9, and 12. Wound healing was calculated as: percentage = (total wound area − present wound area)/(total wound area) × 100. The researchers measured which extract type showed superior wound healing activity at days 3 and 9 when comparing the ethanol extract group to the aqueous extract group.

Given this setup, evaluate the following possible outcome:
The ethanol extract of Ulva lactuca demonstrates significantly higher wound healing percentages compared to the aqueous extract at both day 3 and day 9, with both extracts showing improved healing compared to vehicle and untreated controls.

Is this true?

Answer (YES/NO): YES